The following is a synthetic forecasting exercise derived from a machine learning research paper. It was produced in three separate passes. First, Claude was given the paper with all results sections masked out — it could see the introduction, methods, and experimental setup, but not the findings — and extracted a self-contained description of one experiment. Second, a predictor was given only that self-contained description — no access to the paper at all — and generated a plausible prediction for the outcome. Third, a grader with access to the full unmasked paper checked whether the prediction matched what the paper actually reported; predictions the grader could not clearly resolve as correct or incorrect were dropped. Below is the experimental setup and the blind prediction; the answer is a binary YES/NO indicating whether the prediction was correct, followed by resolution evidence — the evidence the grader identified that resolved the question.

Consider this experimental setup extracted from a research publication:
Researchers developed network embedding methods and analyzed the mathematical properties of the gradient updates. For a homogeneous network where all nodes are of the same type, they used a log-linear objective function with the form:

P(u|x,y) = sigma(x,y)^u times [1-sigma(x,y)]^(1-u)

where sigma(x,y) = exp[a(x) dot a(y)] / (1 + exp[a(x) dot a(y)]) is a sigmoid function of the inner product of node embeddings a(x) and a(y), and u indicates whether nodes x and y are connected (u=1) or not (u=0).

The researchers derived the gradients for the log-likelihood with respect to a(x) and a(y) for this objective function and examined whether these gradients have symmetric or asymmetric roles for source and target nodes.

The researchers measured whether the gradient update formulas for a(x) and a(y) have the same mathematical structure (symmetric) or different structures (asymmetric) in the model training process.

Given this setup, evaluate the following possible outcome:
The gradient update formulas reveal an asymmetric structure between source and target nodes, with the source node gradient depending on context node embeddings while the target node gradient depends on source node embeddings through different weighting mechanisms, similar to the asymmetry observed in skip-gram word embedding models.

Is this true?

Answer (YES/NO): NO